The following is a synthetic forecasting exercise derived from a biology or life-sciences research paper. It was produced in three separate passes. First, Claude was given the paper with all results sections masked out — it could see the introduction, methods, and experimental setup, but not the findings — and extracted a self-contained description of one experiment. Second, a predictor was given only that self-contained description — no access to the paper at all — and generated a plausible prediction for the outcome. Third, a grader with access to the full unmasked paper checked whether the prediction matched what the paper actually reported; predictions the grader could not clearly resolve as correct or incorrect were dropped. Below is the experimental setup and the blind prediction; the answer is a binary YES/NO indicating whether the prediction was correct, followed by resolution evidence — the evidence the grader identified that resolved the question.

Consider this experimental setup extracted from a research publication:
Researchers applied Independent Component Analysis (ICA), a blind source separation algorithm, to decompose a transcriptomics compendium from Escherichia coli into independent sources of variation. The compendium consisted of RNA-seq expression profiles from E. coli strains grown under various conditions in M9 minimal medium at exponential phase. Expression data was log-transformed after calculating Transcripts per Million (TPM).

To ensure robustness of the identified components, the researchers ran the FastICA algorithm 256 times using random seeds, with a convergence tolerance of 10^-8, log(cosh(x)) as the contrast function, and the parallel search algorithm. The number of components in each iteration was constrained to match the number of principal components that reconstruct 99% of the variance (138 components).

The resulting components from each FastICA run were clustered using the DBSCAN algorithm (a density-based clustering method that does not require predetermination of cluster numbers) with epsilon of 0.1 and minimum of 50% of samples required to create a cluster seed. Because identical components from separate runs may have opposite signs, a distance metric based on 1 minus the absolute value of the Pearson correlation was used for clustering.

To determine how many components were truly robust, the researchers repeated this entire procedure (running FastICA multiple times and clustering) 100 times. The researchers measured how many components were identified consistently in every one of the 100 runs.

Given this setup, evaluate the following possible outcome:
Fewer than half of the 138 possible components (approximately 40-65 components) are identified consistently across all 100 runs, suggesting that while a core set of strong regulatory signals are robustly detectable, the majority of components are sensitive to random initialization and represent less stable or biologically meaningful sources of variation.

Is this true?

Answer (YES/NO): NO